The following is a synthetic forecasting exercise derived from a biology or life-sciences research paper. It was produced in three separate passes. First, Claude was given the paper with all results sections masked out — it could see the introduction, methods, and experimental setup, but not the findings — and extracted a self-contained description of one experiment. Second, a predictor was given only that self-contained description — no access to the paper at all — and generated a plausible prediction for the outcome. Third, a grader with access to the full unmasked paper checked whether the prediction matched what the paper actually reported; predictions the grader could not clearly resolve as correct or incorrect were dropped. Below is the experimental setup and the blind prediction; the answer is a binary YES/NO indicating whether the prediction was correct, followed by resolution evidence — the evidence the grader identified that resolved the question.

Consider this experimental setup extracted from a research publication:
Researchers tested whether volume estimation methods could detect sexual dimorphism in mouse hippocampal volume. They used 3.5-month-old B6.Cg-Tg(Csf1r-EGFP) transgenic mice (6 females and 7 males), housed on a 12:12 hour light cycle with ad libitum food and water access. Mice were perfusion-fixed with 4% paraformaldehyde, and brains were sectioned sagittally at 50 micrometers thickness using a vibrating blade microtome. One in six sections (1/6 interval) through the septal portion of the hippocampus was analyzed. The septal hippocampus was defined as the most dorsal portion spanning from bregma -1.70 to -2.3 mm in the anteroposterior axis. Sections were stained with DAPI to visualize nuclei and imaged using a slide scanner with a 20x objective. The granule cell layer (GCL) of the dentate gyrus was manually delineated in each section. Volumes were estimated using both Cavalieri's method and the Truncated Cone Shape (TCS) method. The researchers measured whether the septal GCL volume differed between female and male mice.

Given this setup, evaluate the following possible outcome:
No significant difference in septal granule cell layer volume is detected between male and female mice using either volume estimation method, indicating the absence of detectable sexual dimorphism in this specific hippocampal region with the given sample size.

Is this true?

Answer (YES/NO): NO